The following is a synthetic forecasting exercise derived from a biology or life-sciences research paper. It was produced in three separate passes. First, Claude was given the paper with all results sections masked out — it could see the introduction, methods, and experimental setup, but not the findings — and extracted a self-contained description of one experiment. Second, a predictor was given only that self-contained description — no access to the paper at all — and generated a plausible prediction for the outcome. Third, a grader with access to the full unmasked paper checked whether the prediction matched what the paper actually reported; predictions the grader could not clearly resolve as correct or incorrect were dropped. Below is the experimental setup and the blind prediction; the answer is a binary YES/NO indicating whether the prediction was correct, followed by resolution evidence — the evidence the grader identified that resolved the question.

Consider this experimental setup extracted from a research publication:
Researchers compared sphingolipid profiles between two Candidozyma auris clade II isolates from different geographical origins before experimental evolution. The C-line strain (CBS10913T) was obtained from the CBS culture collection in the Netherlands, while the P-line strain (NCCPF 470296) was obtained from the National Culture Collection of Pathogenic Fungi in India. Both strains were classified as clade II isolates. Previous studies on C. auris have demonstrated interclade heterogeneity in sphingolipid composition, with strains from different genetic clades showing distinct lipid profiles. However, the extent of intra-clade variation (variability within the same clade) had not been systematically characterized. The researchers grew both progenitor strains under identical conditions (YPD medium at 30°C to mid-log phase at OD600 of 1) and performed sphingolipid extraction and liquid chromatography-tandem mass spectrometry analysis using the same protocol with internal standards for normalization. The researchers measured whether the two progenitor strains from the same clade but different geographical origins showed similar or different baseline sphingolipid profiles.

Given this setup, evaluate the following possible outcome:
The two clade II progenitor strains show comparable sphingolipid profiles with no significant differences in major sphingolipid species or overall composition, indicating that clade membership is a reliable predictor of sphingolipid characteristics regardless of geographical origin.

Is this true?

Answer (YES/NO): NO